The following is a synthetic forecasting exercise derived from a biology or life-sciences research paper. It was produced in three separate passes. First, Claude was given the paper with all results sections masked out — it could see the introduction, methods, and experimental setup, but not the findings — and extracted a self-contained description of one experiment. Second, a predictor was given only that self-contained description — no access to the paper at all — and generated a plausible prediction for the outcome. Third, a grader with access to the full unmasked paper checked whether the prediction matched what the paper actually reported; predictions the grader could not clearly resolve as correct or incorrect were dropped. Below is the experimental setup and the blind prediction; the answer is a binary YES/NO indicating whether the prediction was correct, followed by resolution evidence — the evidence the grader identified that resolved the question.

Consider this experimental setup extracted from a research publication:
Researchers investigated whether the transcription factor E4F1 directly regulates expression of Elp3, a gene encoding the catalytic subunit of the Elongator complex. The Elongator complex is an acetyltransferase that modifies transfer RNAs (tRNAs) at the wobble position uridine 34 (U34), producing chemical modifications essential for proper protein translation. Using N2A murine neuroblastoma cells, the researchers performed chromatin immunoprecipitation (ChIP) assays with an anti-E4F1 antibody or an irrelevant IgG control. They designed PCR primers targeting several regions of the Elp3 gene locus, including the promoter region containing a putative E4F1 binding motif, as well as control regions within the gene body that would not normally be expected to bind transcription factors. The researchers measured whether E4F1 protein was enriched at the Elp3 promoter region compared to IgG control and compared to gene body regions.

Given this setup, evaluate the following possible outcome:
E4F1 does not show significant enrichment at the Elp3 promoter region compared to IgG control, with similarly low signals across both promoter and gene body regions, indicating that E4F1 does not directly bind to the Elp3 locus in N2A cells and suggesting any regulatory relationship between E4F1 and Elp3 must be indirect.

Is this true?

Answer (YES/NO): NO